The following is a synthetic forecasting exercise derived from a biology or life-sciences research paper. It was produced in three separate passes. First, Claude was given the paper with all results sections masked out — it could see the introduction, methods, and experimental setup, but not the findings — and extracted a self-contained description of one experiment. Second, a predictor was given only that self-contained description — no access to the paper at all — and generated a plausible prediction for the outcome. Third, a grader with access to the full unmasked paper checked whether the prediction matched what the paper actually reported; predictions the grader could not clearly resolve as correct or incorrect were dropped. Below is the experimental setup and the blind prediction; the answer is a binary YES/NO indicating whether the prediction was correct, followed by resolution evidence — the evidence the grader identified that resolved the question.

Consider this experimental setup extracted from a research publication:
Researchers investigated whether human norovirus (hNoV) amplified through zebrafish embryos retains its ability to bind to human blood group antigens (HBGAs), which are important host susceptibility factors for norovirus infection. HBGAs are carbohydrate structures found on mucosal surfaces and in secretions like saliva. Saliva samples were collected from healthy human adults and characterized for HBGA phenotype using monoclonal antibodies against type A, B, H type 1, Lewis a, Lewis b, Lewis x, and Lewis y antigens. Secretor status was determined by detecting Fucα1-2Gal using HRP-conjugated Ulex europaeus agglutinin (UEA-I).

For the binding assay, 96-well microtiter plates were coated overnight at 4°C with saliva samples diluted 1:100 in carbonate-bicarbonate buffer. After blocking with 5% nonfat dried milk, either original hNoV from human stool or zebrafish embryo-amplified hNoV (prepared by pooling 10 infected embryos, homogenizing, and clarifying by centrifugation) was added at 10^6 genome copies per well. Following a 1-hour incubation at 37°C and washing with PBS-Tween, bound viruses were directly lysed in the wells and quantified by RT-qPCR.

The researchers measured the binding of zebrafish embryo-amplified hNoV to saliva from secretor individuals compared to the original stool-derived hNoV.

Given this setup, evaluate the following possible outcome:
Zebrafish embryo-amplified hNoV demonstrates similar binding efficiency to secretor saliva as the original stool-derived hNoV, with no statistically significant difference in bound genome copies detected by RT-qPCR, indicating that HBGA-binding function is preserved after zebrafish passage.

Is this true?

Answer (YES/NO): NO